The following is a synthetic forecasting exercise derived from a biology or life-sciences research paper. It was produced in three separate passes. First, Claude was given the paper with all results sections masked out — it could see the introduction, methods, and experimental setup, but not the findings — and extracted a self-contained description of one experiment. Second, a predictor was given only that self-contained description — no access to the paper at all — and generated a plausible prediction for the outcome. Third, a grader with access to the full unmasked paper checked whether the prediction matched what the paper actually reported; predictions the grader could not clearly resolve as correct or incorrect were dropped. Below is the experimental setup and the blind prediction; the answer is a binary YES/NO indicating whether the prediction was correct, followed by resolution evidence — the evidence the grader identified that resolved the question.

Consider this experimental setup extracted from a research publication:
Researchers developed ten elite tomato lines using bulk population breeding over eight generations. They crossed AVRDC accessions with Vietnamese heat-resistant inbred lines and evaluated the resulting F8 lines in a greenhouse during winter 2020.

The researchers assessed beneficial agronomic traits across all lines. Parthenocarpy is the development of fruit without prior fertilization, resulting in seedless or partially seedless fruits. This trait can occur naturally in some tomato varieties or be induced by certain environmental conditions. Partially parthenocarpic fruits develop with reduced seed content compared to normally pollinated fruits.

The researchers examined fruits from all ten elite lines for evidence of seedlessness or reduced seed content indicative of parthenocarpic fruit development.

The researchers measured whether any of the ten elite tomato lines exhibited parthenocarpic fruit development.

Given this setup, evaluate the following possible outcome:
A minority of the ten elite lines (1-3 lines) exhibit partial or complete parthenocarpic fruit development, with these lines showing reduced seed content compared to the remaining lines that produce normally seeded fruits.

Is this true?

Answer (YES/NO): YES